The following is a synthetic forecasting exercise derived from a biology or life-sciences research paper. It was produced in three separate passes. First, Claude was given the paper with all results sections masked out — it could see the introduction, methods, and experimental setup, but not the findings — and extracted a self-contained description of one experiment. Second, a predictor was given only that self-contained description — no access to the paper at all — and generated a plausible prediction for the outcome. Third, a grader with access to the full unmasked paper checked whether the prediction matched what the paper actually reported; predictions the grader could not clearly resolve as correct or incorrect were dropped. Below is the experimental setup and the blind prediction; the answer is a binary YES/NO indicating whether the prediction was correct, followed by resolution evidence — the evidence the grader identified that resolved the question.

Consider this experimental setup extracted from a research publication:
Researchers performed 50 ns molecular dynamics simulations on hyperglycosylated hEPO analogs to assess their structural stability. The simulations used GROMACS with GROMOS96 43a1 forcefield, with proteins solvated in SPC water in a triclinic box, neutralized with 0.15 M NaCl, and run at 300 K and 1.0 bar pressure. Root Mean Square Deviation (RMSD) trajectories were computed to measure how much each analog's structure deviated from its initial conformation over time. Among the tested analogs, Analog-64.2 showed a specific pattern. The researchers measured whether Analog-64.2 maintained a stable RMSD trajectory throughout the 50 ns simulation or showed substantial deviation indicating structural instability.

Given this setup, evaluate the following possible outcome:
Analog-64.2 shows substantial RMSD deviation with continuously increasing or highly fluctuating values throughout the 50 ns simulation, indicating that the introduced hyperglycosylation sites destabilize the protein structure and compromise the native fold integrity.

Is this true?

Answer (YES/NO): YES